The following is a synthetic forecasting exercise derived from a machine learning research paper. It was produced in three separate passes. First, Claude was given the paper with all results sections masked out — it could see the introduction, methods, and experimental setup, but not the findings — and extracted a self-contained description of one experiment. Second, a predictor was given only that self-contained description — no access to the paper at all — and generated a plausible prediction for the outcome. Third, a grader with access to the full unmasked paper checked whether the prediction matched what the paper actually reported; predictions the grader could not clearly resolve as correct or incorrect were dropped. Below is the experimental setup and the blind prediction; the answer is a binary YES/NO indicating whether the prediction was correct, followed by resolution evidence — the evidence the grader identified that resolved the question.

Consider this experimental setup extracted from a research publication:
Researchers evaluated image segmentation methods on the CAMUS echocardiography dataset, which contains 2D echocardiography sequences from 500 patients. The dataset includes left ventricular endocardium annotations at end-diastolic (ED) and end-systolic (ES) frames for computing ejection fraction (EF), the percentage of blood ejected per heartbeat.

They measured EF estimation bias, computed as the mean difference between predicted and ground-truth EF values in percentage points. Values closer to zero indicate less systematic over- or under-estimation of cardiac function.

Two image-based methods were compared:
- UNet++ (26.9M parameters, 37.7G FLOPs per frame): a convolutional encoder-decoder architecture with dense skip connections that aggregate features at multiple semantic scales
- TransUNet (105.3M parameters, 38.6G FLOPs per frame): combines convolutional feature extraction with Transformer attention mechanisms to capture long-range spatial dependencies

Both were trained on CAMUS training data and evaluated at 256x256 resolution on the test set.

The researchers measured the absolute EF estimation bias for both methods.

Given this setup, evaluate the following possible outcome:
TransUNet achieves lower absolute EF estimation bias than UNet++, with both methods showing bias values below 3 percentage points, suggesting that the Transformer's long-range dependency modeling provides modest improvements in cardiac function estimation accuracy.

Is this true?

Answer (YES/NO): NO